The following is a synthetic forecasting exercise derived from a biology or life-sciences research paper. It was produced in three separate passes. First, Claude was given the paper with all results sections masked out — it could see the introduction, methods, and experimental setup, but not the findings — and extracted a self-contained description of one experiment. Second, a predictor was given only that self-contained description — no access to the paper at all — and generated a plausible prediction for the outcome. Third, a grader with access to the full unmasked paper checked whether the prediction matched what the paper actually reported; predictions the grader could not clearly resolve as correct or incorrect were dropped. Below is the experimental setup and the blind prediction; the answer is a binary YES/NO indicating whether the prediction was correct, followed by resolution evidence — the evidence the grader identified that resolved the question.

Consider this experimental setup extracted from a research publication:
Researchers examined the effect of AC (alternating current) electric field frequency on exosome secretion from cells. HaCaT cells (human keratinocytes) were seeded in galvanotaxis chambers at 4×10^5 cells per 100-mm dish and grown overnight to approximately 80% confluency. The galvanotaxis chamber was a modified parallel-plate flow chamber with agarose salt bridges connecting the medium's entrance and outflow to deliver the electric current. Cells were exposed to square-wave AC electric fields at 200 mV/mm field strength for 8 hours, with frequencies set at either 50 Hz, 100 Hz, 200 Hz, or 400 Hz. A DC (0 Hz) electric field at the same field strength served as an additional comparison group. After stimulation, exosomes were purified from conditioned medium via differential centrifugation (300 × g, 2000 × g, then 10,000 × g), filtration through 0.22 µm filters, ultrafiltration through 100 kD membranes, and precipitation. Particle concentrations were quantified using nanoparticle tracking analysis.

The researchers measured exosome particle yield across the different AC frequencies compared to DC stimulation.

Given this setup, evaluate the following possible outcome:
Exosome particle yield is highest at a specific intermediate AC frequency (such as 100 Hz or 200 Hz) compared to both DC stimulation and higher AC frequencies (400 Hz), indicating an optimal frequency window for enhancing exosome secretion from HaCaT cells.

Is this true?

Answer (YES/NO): NO